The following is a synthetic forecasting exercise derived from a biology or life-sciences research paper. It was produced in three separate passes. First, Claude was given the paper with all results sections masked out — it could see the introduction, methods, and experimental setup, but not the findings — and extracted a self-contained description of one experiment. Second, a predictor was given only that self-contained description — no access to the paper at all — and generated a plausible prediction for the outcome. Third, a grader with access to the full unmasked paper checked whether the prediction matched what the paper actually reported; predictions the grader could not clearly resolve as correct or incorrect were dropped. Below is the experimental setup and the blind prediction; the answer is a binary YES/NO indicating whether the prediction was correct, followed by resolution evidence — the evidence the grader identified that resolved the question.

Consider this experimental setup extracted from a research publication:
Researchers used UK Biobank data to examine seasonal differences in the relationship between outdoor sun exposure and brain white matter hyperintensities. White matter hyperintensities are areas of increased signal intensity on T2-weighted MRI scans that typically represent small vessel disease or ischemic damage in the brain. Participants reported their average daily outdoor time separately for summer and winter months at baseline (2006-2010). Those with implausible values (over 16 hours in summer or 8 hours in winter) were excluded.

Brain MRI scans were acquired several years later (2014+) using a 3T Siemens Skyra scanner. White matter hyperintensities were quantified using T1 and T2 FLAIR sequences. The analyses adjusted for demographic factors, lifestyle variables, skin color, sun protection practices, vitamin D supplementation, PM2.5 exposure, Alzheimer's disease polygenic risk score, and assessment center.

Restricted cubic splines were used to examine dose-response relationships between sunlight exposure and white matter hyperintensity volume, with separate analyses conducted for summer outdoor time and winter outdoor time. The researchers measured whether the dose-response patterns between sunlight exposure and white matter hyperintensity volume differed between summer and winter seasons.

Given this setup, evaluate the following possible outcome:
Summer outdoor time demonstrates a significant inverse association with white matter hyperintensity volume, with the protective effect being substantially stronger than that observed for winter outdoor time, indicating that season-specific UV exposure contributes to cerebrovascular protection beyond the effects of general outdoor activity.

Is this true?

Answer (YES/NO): NO